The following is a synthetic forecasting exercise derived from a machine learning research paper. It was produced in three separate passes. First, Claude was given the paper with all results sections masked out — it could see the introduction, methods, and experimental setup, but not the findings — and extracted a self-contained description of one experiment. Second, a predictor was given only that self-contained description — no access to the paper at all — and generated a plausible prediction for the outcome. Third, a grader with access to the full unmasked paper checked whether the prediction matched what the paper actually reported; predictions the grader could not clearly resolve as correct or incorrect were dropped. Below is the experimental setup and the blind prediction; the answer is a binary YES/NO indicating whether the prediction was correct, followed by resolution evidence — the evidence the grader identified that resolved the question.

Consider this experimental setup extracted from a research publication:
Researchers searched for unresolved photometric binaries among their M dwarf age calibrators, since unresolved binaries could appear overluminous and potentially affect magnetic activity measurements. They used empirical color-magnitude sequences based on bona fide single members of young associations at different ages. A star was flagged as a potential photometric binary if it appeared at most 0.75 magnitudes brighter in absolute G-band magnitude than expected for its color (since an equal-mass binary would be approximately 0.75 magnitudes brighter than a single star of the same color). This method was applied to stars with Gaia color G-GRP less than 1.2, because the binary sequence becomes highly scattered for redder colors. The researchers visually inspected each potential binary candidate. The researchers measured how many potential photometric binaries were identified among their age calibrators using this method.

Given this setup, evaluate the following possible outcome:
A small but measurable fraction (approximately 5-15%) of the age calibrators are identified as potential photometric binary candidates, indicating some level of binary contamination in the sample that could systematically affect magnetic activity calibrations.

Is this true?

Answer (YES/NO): NO